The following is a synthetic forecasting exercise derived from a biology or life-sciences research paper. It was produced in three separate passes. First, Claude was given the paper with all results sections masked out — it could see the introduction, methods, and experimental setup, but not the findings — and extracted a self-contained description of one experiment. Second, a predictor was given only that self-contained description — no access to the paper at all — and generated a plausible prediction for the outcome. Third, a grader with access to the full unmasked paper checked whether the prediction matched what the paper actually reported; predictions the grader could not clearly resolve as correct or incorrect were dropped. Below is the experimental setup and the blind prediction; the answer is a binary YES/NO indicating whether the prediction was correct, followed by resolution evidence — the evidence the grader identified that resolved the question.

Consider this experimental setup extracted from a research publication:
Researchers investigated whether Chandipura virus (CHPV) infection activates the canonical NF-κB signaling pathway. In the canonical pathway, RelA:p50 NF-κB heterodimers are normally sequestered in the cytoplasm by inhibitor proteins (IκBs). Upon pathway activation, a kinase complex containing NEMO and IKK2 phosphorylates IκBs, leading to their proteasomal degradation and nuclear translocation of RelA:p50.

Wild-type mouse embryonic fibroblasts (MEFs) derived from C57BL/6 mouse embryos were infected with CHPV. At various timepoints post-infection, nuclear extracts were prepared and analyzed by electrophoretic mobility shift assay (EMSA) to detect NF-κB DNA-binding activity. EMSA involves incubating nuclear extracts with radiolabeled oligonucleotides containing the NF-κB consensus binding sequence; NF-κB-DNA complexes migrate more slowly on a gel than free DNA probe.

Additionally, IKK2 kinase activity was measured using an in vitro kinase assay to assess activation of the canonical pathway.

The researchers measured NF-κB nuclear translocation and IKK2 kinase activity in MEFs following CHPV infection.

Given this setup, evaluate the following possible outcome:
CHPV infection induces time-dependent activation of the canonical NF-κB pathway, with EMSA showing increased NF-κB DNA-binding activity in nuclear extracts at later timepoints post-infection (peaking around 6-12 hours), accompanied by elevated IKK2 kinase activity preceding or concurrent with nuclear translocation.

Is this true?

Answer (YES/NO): YES